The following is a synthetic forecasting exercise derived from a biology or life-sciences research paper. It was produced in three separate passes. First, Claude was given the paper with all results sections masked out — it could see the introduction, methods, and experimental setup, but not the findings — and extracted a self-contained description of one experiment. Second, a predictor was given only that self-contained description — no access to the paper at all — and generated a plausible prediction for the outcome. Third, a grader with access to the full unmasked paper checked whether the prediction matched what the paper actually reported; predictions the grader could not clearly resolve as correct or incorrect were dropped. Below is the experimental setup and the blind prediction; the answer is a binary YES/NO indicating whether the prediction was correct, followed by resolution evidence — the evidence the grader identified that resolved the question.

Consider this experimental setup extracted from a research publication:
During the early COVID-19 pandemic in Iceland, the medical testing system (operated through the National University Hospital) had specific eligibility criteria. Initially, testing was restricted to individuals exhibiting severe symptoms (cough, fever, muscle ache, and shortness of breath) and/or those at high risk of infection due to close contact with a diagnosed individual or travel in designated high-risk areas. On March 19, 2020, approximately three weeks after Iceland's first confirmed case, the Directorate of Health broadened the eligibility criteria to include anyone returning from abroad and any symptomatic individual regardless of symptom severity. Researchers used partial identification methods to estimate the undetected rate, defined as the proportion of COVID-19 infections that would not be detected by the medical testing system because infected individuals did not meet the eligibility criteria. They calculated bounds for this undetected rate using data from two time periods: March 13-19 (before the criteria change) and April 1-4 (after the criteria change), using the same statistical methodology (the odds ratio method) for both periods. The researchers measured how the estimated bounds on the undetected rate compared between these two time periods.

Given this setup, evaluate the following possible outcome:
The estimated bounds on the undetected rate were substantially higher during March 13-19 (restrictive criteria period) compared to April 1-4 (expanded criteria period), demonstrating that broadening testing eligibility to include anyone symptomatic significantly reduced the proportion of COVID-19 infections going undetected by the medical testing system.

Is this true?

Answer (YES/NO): YES